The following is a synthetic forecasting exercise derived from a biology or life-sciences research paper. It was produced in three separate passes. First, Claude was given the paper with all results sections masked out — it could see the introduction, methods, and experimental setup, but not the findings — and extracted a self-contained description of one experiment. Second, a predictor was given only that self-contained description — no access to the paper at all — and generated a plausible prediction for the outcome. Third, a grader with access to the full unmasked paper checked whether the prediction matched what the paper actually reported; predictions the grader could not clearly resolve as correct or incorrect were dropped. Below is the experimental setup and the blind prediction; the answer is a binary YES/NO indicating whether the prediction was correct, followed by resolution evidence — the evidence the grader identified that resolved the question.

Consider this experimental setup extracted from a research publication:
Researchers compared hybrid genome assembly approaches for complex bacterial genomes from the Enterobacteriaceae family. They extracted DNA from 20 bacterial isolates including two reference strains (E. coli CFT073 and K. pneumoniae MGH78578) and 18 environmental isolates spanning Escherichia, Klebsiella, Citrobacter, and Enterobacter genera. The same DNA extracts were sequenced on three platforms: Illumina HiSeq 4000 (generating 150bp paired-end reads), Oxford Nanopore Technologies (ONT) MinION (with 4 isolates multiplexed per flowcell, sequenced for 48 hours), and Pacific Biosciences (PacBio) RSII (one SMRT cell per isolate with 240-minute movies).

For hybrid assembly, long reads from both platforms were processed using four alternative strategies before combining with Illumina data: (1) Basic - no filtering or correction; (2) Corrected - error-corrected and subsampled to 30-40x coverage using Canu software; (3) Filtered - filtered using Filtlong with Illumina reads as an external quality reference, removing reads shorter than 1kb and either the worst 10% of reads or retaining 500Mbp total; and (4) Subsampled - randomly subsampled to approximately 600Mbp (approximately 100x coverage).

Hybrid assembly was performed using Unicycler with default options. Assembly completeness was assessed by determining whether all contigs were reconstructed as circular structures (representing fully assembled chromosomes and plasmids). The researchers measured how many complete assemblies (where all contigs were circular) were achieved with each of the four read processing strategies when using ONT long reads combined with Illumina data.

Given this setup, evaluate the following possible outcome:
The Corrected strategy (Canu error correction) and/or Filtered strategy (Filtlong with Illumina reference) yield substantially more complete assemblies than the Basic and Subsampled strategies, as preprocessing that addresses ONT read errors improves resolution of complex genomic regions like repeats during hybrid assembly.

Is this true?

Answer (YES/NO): NO